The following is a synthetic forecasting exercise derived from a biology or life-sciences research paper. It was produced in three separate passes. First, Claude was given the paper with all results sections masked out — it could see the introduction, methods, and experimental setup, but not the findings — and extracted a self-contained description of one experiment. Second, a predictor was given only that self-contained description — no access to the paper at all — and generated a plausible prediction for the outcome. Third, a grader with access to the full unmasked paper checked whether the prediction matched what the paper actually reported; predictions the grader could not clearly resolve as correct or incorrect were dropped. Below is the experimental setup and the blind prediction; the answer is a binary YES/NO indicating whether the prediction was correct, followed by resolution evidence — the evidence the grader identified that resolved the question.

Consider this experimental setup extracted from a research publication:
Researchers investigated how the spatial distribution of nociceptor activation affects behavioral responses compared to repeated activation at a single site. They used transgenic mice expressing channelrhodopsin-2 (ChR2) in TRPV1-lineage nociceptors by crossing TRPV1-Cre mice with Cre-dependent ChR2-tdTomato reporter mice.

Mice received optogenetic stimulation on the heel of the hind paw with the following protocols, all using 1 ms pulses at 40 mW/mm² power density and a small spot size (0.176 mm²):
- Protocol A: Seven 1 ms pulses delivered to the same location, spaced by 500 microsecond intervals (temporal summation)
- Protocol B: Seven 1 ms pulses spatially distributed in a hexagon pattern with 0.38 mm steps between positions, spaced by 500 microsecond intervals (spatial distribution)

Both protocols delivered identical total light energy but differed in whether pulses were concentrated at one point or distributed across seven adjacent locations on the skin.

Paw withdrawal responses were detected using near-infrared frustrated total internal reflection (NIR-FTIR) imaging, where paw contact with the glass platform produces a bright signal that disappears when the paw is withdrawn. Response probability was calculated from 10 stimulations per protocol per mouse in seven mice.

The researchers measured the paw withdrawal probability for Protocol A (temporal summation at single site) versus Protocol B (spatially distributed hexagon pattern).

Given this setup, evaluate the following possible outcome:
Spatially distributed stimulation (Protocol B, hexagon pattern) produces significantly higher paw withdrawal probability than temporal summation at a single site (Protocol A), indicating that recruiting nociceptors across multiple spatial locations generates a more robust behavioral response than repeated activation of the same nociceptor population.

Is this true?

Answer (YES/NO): YES